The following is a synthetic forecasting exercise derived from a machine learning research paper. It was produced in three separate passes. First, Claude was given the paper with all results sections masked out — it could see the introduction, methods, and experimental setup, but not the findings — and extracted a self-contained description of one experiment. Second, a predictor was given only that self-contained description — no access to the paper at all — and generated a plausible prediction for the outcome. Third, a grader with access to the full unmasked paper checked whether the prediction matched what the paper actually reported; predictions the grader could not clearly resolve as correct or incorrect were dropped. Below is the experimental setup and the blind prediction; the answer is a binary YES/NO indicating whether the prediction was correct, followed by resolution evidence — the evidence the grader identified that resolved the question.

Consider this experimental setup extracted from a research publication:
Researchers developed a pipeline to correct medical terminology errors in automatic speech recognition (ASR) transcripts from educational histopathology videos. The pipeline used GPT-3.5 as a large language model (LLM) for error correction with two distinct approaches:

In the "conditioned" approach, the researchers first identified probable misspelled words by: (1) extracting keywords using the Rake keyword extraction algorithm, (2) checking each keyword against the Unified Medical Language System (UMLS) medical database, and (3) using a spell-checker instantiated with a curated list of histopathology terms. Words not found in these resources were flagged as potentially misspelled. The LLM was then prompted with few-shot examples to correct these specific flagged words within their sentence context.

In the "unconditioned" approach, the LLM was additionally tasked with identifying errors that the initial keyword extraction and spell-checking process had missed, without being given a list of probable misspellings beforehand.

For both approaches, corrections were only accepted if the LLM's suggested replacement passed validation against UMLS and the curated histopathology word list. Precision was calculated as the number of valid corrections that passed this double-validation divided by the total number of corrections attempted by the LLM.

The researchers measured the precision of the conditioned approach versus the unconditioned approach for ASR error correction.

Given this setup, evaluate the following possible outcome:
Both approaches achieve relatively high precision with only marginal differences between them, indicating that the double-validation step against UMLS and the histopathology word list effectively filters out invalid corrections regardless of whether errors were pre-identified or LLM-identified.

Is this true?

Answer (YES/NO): NO